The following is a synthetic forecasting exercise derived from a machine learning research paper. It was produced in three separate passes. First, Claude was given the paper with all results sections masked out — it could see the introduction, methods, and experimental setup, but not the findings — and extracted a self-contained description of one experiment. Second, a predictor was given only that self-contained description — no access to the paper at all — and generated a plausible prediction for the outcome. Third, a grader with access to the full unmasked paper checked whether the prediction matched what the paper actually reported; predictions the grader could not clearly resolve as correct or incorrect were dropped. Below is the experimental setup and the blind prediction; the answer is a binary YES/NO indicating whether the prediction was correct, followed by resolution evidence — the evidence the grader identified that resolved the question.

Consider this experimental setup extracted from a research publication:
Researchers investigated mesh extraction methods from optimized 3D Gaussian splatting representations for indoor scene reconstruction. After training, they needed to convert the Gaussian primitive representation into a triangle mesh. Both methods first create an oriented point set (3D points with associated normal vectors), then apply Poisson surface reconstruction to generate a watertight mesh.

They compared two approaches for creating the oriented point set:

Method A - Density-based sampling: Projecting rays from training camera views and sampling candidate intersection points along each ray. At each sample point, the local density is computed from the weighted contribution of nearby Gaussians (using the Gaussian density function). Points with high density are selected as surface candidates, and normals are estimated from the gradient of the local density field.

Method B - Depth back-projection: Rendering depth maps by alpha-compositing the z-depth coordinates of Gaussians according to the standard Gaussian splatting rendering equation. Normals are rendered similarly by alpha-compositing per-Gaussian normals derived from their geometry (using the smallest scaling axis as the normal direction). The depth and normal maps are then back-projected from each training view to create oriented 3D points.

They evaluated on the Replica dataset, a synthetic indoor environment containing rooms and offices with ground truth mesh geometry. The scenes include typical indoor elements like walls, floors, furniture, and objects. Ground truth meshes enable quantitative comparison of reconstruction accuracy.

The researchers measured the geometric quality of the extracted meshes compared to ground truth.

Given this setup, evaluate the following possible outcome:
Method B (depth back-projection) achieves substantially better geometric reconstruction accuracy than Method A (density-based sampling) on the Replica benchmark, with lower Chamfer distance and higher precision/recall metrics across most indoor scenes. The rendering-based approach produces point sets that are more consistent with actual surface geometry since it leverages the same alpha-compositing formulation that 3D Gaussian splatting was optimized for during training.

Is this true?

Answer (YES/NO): YES